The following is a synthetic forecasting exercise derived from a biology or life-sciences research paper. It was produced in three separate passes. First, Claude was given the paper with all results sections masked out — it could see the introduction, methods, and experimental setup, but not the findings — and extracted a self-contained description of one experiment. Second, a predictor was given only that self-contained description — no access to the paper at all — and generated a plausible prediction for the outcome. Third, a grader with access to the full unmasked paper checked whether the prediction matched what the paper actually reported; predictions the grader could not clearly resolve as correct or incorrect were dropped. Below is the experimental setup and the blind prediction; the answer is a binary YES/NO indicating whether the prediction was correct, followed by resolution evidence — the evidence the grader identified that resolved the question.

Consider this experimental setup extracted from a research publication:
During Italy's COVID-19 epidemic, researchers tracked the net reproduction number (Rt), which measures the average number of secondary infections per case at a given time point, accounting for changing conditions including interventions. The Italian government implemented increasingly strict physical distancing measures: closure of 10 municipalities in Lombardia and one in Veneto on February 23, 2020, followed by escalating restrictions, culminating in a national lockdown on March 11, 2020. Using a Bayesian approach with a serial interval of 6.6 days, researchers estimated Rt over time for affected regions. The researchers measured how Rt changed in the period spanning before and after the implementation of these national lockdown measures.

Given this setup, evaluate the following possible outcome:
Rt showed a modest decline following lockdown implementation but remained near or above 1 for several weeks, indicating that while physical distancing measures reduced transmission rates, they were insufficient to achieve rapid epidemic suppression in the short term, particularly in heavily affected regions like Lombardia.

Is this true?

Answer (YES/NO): NO